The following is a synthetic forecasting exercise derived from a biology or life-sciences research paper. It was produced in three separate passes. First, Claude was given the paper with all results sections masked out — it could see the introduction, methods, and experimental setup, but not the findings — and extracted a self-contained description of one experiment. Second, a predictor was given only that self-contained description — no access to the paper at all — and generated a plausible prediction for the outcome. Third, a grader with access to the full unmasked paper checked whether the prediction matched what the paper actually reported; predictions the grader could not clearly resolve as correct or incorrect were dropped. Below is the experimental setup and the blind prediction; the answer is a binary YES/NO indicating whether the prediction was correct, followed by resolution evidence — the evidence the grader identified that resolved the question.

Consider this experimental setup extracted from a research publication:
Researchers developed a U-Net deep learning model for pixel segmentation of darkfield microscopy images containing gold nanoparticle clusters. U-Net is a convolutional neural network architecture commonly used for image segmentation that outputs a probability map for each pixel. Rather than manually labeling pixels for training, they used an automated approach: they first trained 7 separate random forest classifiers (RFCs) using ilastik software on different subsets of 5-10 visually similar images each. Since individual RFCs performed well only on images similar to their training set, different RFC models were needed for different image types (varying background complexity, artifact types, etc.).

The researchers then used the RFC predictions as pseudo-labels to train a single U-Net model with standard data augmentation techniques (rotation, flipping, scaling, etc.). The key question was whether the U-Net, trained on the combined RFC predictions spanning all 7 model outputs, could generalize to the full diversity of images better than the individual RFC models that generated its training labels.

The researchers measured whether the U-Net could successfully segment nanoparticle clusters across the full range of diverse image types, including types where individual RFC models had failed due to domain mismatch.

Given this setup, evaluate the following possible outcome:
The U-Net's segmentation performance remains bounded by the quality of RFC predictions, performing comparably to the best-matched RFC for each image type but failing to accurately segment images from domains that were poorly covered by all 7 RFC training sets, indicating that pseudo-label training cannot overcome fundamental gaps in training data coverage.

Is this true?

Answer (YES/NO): NO